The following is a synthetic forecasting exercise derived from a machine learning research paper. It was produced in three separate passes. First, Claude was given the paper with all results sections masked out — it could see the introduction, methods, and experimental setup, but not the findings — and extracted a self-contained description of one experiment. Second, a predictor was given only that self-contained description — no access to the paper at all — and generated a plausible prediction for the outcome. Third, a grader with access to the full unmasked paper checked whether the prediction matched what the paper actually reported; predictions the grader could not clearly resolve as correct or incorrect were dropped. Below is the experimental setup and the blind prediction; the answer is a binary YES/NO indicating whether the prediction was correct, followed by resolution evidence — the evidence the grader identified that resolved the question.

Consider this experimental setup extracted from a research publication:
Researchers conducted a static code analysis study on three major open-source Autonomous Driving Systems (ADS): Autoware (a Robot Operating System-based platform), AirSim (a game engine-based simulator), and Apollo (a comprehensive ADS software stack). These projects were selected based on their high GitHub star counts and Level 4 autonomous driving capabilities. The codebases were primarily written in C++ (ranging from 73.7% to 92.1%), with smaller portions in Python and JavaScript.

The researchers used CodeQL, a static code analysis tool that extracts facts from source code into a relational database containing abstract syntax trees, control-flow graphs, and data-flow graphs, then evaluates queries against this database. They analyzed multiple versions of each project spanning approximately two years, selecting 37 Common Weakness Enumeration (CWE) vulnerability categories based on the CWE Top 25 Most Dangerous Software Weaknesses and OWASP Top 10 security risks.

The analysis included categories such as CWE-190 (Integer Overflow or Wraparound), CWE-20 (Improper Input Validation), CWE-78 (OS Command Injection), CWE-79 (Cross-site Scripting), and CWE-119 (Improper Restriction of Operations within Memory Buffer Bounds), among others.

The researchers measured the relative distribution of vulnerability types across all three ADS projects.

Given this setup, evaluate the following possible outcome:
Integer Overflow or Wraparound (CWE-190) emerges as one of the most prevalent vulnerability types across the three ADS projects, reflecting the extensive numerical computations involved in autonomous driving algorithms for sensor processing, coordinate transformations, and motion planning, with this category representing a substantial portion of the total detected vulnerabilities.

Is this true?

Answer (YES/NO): YES